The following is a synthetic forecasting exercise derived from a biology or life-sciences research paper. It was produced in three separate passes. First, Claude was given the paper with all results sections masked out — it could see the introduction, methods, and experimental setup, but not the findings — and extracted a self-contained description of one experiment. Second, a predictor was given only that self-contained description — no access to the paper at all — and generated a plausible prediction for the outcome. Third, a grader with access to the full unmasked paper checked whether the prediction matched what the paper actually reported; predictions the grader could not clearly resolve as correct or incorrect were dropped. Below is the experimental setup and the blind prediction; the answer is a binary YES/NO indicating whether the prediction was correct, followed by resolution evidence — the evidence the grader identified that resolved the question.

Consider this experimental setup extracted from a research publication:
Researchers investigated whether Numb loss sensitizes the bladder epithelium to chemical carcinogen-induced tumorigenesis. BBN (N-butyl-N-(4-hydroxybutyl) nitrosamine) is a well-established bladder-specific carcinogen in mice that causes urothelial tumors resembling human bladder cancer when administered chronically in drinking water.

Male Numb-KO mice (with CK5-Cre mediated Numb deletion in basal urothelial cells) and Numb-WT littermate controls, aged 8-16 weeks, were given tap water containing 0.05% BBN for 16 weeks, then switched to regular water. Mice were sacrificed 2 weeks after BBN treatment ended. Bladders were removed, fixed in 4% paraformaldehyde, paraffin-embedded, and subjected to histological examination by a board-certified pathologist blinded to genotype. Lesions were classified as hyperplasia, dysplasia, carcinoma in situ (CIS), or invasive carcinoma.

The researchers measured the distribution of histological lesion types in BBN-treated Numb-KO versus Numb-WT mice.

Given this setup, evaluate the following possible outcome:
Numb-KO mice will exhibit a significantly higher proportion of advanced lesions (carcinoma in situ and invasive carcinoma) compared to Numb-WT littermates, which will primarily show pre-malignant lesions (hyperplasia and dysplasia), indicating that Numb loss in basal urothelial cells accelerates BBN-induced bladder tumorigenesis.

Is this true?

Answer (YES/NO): YES